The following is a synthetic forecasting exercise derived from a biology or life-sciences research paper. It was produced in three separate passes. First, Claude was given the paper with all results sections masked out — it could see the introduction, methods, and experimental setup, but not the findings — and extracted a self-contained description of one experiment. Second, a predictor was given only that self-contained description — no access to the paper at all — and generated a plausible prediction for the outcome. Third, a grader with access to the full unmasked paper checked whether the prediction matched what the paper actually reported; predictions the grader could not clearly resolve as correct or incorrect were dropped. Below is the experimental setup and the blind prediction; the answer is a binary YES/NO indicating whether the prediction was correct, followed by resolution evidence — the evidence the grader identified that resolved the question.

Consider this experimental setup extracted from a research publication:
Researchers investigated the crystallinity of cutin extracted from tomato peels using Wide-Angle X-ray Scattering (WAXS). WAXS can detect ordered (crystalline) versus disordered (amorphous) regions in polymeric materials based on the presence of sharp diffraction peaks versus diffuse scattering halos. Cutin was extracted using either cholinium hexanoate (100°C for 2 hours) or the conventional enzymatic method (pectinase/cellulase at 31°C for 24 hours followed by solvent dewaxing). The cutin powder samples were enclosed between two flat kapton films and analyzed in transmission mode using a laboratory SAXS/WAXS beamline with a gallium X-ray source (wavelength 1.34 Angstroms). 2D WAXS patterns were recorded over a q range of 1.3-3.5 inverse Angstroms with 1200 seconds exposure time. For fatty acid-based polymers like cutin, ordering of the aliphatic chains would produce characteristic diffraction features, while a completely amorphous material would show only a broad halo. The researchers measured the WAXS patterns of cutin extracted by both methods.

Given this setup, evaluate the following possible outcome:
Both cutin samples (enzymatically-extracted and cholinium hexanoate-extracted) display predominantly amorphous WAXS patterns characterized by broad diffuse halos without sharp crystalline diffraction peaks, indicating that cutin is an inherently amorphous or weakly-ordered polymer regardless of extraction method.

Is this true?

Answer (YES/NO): NO